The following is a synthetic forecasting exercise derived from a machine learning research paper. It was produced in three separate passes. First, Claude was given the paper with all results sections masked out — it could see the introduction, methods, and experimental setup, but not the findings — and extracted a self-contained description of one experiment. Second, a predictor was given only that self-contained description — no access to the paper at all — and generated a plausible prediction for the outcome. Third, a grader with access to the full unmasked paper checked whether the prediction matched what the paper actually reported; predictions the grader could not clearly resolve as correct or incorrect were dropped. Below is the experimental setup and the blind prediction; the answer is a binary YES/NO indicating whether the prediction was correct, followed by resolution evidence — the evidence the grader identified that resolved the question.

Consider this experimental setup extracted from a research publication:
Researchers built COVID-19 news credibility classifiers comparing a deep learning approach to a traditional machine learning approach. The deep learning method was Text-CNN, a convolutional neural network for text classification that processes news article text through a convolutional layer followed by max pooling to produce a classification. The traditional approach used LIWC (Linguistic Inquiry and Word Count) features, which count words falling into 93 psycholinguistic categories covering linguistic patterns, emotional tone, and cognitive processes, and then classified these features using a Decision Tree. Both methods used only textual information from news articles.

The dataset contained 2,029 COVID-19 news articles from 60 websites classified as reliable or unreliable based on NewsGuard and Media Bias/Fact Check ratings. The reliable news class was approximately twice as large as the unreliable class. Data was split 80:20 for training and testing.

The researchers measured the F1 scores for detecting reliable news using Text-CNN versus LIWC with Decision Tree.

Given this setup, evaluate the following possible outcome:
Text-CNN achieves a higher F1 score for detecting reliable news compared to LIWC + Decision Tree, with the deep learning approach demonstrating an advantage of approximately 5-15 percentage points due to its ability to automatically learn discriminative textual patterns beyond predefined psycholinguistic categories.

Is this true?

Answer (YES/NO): NO